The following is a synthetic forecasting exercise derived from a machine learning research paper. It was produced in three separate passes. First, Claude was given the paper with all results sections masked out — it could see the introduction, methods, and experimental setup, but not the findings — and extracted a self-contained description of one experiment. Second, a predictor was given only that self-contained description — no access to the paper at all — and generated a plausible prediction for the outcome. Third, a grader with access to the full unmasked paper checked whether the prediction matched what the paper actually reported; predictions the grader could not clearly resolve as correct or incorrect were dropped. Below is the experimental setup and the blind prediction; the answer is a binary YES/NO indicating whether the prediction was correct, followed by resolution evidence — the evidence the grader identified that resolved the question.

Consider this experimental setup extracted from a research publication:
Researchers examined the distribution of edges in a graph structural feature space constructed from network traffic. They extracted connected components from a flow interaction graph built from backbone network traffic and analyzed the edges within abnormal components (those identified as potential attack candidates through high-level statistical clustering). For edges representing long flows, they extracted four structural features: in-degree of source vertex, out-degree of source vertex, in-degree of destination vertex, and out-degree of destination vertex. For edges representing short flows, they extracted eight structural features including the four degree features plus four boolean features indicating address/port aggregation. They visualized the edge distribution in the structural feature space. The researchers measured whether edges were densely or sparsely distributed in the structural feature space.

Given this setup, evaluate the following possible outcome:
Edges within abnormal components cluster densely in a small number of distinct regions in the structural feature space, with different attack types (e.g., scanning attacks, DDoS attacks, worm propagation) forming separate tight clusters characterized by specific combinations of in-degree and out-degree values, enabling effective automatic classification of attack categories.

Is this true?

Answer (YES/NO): NO